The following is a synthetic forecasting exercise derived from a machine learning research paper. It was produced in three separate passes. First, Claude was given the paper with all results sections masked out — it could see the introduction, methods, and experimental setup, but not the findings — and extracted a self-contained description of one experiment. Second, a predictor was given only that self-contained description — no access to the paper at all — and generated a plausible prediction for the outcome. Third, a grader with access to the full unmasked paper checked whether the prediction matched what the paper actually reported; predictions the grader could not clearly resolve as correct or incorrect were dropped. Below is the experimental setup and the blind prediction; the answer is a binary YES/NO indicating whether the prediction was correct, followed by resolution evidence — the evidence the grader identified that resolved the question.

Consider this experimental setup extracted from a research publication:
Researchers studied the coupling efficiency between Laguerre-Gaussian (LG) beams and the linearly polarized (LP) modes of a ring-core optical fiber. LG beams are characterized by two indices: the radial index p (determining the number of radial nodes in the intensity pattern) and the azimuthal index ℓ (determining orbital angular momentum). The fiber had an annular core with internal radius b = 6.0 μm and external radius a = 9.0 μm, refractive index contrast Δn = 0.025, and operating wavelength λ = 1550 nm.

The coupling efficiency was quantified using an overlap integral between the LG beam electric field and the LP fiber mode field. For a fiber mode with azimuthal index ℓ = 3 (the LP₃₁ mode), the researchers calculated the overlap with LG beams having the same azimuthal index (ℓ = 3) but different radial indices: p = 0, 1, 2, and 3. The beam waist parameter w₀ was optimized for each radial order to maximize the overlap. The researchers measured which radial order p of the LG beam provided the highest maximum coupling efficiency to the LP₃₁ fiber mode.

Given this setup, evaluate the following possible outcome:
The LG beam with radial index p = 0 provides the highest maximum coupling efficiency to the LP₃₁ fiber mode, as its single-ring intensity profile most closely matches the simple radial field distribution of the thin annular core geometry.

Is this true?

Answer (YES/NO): YES